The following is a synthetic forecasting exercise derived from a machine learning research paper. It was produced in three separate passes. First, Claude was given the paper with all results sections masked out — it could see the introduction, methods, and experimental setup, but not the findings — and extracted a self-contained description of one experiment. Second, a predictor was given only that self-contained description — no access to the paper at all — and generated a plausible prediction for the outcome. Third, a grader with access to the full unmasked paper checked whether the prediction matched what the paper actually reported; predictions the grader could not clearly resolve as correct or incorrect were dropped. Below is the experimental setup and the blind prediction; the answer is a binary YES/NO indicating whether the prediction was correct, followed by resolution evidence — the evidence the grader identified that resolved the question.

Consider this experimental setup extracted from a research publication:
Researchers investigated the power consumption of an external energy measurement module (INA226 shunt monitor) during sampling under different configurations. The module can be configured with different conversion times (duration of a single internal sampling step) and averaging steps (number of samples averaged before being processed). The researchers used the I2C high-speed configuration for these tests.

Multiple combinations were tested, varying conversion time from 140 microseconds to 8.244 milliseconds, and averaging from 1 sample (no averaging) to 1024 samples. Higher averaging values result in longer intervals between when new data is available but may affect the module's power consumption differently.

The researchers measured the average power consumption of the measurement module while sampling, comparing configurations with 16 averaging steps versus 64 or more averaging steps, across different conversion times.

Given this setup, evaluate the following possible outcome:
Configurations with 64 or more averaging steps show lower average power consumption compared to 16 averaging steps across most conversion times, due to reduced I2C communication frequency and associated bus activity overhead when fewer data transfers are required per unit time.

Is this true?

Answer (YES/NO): NO